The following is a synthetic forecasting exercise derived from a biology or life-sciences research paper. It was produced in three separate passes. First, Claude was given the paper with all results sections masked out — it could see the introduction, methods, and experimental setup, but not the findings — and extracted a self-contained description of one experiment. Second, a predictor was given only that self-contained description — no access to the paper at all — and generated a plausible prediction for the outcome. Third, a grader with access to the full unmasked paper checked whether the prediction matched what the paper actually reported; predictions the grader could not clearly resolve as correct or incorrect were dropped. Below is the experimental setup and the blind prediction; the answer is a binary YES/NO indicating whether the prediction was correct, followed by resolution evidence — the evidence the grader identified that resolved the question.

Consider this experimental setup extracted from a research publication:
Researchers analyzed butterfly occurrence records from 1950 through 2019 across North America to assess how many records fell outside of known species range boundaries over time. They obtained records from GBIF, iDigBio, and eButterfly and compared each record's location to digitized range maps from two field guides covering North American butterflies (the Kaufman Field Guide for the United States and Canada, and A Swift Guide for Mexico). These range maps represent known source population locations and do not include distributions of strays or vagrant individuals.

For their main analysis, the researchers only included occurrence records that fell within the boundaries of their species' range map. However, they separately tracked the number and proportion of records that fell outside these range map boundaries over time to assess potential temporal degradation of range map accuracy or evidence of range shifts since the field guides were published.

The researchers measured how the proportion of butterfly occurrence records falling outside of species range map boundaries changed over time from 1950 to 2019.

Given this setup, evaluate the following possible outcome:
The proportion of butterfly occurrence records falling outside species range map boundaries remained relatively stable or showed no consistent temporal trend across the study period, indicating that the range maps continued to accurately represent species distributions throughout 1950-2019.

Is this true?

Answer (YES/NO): YES